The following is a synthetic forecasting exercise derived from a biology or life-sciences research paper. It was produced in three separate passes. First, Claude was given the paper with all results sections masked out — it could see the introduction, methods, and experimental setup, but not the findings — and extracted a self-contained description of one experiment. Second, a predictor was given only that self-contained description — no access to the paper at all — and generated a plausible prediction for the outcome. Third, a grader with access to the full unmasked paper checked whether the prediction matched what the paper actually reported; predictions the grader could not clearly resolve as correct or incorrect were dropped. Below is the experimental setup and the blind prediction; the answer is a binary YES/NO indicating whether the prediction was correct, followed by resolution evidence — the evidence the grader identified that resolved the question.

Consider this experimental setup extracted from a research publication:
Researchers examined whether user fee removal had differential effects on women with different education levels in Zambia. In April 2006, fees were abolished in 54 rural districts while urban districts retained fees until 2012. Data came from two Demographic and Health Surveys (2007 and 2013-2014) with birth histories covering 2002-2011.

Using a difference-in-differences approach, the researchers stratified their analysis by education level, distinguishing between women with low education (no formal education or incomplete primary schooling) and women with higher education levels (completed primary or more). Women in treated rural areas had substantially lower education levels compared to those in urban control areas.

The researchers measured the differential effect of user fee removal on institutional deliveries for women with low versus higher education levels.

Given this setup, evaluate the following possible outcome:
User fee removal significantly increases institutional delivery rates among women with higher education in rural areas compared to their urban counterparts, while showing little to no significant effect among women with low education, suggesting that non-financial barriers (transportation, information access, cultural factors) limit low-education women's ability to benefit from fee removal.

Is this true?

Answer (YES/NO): YES